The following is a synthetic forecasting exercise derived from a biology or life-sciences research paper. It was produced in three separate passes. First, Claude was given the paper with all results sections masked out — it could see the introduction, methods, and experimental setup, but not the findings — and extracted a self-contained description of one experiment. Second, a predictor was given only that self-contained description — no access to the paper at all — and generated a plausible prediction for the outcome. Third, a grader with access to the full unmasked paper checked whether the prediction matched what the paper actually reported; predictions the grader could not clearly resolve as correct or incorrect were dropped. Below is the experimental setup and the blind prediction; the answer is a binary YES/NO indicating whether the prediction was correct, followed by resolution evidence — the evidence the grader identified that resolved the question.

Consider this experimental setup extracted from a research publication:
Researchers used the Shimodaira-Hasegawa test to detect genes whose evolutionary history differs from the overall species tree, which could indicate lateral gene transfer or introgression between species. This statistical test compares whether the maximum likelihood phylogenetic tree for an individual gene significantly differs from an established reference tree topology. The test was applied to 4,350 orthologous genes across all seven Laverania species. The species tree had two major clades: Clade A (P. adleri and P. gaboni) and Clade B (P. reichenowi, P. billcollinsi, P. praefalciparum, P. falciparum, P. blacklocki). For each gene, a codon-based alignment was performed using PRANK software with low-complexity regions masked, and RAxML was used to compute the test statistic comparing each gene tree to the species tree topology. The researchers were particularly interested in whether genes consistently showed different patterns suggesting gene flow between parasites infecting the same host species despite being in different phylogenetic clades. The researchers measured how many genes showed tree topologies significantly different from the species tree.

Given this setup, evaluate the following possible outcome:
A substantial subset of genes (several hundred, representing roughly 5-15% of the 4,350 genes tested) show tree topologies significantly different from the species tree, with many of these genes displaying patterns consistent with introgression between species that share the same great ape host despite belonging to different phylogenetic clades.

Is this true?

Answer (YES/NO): NO